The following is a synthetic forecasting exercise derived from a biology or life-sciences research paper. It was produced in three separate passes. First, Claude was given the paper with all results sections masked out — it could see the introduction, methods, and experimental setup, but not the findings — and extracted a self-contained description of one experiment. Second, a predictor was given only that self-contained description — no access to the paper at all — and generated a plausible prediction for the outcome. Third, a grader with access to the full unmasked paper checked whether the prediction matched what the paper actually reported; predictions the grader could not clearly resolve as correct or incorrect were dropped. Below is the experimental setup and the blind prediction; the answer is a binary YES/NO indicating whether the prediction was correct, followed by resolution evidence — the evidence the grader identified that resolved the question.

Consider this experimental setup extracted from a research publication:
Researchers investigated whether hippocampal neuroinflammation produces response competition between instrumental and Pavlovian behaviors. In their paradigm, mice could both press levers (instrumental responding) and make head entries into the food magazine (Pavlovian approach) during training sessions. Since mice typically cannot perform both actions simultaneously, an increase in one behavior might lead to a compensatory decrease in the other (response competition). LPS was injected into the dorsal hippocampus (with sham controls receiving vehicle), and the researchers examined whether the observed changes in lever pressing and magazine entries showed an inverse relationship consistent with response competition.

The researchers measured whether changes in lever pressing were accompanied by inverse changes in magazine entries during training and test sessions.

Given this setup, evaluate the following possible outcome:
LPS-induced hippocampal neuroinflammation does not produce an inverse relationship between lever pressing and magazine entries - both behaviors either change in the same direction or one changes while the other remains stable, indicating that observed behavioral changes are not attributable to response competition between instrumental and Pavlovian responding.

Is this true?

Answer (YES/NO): YES